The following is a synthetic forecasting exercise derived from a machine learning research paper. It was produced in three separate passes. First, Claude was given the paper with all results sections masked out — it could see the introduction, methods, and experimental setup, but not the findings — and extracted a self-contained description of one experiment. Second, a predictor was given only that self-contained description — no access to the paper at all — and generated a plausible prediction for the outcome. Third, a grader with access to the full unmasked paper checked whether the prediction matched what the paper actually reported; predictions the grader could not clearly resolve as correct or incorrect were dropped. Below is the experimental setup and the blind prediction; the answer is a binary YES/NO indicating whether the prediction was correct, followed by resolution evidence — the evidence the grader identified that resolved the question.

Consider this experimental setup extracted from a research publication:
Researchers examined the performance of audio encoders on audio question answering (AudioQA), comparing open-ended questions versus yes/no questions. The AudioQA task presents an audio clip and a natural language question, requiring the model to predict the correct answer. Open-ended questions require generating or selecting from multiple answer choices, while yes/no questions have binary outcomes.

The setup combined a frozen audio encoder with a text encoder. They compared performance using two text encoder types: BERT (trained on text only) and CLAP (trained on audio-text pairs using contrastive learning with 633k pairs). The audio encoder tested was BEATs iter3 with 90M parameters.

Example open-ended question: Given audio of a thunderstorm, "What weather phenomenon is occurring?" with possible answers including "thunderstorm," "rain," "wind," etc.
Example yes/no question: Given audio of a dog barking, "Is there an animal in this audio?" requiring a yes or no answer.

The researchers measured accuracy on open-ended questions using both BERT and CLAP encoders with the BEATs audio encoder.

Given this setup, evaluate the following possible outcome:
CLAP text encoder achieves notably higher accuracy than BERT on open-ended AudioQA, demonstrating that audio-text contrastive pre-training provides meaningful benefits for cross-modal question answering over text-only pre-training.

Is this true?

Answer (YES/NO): NO